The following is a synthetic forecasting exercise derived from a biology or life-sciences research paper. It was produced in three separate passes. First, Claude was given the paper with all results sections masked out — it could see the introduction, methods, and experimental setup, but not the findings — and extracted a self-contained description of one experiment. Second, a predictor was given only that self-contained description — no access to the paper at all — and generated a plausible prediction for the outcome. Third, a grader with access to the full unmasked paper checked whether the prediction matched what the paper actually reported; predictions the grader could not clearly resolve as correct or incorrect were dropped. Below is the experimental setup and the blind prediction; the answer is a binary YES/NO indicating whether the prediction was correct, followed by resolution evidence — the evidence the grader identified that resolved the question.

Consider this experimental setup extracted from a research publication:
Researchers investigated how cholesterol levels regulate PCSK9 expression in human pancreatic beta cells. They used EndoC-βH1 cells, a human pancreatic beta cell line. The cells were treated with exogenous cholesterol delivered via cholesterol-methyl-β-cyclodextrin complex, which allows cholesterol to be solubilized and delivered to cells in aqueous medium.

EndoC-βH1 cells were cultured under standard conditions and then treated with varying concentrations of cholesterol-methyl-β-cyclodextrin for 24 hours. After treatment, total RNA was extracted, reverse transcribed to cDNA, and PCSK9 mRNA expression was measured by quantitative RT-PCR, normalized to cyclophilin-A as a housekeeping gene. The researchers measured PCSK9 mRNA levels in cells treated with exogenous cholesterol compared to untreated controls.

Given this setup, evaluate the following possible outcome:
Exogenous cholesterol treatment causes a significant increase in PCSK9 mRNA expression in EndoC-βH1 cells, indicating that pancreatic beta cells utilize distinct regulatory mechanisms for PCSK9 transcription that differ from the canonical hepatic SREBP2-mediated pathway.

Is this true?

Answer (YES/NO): NO